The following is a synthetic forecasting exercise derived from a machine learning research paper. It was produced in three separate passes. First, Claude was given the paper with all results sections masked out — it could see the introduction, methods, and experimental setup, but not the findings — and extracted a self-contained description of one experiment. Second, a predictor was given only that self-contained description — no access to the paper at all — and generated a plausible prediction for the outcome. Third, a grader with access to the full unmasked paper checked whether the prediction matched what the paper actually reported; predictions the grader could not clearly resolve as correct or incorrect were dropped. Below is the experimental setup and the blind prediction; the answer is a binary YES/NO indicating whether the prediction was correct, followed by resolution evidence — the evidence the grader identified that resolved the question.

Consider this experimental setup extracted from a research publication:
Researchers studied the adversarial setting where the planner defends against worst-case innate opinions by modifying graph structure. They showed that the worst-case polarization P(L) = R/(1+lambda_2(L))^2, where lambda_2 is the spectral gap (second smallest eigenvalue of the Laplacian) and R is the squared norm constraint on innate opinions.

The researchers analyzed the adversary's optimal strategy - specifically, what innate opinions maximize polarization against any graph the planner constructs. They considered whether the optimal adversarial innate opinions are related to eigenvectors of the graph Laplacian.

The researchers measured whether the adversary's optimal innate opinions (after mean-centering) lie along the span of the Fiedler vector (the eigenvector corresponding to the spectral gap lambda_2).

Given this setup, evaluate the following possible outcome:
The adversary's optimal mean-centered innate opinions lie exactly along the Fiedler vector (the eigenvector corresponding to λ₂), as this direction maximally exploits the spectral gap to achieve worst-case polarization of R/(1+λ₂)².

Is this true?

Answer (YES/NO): YES